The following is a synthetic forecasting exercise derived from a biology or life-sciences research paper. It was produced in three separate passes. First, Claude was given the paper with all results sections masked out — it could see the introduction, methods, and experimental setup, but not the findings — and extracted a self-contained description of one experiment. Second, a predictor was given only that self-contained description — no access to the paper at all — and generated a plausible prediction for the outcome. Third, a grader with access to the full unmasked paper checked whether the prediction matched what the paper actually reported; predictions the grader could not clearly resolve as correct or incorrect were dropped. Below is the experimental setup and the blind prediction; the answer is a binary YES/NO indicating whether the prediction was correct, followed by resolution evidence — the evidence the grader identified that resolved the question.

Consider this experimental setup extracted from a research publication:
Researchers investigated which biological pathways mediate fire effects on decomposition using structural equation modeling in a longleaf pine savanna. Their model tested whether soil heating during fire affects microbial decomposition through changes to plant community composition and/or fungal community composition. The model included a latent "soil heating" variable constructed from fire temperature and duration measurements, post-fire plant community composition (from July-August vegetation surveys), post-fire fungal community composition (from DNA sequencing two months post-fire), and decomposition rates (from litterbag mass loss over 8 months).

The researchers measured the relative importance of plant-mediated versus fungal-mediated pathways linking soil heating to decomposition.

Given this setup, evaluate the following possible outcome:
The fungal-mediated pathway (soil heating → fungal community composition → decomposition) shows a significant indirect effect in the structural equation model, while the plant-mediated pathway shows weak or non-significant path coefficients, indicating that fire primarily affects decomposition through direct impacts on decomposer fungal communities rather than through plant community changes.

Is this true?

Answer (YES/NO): NO